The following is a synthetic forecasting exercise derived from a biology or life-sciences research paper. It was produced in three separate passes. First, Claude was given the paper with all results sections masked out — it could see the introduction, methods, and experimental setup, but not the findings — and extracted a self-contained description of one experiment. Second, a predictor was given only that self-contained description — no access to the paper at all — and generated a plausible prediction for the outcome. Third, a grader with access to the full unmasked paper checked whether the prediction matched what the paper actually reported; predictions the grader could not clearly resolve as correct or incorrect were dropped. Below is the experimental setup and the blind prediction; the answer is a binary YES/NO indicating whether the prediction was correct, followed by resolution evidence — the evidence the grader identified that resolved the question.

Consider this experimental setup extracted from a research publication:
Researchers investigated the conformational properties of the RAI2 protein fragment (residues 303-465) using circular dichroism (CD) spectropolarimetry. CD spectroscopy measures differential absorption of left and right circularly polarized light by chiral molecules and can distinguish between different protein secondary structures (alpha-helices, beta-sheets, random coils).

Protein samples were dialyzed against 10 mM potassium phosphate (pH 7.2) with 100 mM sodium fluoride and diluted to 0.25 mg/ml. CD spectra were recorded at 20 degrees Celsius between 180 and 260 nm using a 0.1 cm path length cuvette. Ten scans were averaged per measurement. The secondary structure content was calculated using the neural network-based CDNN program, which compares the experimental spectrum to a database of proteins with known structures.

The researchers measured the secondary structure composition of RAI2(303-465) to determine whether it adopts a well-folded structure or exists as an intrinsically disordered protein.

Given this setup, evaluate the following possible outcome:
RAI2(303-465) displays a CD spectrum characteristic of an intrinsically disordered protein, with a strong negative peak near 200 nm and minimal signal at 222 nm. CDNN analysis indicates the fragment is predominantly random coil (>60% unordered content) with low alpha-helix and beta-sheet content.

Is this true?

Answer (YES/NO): YES